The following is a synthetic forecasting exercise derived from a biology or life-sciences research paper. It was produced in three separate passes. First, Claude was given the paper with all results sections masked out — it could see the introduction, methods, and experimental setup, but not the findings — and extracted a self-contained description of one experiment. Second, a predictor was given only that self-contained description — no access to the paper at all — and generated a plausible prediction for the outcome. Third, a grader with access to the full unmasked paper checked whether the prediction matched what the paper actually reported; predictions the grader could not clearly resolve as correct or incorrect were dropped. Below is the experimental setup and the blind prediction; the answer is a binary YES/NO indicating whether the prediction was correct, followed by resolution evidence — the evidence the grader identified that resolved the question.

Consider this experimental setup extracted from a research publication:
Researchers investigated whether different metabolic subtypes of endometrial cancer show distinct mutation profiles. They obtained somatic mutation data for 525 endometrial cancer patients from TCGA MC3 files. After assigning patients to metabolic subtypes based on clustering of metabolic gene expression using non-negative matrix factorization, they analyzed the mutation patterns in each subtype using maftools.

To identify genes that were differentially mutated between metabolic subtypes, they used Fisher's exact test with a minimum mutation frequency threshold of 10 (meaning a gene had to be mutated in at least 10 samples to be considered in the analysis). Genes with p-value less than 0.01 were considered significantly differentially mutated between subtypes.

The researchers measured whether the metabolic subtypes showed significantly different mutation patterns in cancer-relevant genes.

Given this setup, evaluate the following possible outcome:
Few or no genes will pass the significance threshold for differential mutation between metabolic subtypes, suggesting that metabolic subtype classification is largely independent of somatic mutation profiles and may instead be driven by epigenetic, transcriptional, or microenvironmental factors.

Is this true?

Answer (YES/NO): NO